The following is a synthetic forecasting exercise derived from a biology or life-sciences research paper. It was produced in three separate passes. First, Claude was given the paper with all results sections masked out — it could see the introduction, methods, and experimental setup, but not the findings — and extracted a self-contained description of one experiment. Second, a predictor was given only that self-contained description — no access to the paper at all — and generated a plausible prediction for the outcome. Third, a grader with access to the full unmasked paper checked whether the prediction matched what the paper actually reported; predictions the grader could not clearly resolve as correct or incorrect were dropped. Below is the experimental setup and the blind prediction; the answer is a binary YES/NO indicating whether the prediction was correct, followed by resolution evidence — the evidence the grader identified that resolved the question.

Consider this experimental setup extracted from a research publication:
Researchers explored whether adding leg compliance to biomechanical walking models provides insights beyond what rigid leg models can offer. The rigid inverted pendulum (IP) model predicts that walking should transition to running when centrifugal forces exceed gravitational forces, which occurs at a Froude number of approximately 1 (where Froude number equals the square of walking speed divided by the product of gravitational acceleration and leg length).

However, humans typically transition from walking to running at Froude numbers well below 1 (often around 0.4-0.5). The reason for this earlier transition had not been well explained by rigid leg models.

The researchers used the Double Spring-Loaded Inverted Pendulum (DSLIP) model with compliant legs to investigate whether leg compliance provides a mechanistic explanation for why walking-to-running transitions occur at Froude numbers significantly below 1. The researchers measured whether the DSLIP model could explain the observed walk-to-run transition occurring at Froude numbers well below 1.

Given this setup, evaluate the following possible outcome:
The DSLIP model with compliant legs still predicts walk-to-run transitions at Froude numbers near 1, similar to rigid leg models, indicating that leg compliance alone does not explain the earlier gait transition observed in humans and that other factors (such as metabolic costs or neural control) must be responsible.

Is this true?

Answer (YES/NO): NO